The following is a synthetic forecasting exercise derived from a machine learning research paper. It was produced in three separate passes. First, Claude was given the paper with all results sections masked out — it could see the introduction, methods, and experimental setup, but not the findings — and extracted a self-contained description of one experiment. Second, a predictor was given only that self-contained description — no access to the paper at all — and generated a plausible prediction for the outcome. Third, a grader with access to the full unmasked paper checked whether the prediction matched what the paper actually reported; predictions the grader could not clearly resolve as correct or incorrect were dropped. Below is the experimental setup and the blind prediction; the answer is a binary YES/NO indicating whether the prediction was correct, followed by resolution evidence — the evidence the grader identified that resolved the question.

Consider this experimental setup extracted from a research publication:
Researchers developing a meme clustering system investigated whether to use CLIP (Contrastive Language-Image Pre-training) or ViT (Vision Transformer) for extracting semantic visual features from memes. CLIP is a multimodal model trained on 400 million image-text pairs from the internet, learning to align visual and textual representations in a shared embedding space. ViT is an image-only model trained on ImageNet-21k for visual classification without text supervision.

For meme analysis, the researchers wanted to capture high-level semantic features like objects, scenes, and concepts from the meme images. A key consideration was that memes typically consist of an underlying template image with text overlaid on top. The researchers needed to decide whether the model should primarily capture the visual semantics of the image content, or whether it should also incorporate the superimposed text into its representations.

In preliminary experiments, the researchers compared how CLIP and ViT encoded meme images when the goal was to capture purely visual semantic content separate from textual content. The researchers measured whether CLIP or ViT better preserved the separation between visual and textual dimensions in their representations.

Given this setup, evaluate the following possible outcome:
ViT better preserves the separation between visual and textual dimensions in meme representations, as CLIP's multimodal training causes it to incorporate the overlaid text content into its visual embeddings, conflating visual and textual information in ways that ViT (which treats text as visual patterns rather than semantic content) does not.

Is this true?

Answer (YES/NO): YES